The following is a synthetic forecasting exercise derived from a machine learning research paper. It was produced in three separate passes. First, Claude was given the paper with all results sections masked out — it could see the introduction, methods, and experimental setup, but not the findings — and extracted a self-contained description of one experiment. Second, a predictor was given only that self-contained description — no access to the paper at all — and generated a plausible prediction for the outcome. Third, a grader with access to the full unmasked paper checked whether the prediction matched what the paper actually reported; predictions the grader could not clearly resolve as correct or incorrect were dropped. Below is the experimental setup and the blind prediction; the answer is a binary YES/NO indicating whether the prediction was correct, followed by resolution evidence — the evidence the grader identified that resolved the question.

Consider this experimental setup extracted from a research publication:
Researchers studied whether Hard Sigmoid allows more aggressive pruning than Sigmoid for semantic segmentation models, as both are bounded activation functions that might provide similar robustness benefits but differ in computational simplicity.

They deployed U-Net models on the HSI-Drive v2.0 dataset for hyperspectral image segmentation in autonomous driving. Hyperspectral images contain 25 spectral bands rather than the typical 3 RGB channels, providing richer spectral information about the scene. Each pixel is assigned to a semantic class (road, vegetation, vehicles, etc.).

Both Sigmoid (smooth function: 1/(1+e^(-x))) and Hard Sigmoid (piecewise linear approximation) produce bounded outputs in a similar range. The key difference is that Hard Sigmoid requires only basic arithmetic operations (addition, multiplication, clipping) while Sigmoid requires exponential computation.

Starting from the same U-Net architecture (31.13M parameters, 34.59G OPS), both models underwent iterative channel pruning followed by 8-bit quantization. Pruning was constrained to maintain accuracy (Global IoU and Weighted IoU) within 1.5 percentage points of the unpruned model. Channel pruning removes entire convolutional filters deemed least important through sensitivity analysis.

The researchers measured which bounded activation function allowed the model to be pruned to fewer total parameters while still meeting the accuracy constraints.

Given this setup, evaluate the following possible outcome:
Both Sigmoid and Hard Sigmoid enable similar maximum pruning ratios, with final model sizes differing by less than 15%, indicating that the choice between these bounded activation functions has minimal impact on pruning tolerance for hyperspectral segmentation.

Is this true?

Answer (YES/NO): NO